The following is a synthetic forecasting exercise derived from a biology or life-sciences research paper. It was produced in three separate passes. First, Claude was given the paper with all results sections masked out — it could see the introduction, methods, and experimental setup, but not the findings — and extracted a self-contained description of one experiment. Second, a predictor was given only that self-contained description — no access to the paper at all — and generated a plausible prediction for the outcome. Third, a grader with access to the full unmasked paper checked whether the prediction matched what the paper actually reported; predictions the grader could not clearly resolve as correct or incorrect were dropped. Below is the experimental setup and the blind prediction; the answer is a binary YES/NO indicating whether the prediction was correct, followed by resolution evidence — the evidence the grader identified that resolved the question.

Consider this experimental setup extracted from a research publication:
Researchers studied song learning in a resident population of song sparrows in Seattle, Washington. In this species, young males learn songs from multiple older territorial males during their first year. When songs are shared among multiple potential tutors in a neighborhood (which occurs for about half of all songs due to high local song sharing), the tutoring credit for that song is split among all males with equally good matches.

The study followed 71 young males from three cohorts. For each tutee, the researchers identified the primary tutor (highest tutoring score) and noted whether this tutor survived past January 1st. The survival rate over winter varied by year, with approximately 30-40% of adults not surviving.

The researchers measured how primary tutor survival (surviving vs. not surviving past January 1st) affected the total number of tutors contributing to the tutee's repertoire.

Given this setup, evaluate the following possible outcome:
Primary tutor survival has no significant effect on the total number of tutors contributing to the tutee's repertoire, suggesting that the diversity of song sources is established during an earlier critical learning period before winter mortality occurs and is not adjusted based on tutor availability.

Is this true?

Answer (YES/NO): NO